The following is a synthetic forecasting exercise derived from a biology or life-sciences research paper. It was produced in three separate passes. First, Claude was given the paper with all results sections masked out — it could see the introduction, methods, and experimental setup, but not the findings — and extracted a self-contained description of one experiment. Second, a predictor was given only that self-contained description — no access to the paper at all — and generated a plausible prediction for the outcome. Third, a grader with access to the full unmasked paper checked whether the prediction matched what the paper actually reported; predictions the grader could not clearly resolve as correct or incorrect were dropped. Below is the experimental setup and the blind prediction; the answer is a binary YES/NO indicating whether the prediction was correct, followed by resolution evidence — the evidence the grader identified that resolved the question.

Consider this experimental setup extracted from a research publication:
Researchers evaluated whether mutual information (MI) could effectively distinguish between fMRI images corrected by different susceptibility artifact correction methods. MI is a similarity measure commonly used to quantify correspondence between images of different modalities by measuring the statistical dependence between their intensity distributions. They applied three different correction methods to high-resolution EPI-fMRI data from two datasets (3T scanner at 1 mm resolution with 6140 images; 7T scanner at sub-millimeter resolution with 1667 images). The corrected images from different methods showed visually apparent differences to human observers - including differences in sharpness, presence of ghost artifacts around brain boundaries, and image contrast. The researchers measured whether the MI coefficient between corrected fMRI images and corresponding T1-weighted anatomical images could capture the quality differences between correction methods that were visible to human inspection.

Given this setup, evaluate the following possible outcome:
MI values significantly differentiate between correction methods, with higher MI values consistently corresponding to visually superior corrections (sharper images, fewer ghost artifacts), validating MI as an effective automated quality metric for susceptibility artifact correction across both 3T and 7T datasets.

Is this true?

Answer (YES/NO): NO